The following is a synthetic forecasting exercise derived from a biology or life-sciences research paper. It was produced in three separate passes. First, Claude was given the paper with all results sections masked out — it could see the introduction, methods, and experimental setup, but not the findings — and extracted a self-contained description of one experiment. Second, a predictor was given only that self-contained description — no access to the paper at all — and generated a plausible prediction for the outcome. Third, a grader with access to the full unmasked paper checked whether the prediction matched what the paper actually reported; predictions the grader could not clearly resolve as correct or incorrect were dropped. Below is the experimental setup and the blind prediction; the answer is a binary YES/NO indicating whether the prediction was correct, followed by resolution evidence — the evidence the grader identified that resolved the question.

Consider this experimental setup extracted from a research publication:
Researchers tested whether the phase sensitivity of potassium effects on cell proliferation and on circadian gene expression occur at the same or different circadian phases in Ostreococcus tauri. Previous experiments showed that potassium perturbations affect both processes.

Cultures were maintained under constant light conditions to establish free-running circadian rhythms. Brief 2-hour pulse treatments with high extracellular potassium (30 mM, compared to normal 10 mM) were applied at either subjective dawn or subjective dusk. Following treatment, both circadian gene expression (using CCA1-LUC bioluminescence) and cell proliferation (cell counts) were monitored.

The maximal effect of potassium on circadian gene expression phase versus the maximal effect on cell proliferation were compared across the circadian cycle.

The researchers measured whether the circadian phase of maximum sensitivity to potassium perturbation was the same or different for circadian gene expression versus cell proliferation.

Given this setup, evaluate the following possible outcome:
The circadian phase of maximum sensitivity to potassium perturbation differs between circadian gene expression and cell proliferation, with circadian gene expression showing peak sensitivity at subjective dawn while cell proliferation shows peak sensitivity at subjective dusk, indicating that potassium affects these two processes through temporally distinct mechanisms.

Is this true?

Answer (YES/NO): NO